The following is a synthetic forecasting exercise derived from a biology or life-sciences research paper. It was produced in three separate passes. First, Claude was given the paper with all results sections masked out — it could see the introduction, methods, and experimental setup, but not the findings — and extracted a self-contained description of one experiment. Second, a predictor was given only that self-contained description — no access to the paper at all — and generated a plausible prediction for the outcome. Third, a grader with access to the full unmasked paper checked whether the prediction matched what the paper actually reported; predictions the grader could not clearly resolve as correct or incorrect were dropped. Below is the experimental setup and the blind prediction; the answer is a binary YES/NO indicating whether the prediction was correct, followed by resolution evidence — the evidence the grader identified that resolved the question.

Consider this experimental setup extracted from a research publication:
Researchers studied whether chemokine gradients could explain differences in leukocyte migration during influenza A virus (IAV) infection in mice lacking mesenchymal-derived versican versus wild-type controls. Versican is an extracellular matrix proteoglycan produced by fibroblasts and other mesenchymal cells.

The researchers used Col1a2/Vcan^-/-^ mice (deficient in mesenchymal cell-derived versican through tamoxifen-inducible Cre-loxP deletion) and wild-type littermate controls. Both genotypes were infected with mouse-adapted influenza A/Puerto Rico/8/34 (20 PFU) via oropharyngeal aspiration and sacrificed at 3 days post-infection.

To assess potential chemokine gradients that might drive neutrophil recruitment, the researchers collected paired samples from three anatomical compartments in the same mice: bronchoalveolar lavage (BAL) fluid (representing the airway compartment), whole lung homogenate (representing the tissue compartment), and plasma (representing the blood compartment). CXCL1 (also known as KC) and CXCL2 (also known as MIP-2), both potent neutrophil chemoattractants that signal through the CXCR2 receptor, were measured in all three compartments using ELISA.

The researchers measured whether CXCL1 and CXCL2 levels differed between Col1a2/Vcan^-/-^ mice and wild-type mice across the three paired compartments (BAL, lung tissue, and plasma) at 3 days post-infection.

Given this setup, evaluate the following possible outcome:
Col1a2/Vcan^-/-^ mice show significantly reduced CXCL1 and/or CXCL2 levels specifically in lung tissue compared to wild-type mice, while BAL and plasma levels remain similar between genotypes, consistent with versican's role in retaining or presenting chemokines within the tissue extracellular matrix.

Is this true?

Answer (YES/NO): NO